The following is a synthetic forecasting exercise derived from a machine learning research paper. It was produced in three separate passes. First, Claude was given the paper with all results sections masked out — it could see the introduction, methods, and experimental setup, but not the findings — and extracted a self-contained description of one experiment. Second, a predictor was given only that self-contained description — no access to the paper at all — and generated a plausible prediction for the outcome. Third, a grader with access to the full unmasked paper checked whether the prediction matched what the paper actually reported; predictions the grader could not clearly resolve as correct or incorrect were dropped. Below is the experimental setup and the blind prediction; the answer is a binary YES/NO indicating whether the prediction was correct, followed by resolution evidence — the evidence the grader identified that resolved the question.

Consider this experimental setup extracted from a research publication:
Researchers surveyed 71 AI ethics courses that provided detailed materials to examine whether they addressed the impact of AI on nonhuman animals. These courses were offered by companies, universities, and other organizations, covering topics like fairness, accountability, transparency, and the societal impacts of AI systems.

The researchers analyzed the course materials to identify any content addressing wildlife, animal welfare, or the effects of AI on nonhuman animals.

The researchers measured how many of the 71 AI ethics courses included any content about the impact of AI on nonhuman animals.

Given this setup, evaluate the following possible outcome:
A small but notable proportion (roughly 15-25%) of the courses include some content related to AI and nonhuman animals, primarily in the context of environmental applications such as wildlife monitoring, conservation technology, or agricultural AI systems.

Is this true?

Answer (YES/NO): NO